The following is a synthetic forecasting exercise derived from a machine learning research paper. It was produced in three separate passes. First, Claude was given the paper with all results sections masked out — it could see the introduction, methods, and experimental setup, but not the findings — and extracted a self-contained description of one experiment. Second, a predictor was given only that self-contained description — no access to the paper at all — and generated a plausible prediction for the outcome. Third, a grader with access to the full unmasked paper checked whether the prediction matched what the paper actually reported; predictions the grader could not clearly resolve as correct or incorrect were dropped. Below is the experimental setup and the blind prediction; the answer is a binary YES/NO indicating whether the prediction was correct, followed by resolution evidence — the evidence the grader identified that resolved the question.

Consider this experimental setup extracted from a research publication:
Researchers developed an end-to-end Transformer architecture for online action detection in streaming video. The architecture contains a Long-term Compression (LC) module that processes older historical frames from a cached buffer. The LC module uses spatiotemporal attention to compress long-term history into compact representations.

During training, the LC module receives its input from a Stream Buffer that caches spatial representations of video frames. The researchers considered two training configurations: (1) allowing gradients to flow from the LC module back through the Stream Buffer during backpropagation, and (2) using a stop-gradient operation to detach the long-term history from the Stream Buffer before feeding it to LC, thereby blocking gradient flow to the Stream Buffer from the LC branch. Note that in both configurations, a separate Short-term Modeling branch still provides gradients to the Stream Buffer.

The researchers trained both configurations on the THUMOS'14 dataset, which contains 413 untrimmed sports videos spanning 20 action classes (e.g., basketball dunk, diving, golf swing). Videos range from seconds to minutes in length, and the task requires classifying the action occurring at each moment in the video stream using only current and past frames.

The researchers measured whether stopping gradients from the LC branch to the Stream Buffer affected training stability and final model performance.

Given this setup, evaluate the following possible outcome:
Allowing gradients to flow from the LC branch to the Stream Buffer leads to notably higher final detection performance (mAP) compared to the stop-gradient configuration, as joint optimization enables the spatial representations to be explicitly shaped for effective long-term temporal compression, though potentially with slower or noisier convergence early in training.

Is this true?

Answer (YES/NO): NO